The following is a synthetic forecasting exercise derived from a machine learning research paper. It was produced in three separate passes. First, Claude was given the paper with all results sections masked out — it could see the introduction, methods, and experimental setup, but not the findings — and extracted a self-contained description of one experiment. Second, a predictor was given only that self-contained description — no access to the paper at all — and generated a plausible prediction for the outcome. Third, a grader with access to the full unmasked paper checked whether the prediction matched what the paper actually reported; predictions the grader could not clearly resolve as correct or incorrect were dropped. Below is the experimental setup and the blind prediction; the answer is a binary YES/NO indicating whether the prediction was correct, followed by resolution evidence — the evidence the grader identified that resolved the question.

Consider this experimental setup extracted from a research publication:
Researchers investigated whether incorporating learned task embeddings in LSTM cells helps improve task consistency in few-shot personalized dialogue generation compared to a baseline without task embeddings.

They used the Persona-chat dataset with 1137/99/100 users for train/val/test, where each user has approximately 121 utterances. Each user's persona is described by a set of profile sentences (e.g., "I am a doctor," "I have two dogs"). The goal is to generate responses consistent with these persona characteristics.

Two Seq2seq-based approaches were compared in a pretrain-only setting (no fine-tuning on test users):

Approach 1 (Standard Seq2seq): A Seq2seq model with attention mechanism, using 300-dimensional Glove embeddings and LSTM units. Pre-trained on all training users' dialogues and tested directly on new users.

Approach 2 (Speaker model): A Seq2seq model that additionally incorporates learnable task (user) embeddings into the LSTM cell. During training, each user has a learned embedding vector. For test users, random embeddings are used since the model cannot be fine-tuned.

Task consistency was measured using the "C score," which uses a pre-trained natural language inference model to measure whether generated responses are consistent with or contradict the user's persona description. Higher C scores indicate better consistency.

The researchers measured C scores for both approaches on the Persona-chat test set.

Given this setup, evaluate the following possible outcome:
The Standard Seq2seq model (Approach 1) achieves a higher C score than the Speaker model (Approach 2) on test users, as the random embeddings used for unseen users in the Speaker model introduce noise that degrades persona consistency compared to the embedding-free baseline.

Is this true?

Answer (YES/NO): NO